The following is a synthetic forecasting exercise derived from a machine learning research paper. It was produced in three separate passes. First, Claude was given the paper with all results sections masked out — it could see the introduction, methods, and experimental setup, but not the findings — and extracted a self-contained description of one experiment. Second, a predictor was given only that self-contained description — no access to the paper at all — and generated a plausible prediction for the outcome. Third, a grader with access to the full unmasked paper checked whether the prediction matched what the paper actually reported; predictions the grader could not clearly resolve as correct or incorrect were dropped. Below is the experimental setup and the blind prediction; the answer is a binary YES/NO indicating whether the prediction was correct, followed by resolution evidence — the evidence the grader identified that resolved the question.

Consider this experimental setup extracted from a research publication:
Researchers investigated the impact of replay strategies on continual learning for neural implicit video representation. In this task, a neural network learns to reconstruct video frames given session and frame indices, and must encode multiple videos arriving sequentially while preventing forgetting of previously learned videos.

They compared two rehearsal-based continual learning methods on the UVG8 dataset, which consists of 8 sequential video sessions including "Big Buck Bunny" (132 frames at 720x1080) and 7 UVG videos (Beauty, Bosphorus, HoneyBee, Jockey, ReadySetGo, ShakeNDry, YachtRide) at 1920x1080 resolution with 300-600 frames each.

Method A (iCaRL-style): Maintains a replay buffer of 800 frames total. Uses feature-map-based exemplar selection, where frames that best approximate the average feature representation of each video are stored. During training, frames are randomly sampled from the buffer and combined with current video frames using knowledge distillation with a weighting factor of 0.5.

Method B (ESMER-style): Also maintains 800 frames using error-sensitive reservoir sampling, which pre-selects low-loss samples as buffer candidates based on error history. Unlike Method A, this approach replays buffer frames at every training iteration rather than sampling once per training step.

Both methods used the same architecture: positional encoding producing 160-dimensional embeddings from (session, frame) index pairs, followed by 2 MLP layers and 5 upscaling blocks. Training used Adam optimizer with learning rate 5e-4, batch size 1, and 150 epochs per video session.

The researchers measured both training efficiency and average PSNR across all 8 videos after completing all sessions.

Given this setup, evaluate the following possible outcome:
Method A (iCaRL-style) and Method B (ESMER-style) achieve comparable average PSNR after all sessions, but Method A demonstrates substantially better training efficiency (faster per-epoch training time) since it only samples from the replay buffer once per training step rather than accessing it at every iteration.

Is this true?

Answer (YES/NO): NO